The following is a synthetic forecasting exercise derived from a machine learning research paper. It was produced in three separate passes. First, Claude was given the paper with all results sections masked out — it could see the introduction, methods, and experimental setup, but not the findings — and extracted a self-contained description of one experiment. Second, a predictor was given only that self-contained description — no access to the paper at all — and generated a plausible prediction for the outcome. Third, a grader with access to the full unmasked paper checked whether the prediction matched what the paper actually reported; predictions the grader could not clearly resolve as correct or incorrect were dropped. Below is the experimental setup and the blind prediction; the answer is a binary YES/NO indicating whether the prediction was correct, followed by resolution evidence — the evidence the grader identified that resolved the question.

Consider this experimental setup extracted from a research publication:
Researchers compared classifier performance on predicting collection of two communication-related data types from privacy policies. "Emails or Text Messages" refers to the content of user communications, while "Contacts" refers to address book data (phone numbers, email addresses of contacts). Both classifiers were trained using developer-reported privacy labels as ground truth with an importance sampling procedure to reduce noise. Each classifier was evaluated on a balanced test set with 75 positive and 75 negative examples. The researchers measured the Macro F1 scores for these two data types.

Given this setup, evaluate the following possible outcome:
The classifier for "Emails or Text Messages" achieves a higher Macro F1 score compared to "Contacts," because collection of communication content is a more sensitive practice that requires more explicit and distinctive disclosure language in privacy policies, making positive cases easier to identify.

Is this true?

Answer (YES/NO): NO